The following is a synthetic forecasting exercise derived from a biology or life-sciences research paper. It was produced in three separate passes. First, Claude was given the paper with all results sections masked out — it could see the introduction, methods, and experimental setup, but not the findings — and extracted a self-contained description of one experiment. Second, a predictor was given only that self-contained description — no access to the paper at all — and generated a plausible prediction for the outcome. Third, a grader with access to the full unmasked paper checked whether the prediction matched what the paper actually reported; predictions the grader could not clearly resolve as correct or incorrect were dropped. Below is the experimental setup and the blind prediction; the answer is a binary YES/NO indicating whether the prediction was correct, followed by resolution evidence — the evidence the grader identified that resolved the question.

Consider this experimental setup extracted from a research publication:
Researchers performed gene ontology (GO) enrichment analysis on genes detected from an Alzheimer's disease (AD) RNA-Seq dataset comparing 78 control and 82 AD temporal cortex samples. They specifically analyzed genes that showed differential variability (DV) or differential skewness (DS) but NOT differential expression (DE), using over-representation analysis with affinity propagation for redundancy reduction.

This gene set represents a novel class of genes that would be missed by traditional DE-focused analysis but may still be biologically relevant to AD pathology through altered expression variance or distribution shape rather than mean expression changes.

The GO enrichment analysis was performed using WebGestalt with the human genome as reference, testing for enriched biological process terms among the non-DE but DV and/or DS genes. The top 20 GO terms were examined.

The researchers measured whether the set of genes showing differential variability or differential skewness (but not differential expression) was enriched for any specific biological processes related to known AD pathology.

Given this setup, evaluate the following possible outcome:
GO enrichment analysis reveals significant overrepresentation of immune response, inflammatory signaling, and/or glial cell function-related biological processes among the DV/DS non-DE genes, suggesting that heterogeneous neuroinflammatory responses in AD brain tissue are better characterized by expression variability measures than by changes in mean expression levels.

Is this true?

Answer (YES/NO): NO